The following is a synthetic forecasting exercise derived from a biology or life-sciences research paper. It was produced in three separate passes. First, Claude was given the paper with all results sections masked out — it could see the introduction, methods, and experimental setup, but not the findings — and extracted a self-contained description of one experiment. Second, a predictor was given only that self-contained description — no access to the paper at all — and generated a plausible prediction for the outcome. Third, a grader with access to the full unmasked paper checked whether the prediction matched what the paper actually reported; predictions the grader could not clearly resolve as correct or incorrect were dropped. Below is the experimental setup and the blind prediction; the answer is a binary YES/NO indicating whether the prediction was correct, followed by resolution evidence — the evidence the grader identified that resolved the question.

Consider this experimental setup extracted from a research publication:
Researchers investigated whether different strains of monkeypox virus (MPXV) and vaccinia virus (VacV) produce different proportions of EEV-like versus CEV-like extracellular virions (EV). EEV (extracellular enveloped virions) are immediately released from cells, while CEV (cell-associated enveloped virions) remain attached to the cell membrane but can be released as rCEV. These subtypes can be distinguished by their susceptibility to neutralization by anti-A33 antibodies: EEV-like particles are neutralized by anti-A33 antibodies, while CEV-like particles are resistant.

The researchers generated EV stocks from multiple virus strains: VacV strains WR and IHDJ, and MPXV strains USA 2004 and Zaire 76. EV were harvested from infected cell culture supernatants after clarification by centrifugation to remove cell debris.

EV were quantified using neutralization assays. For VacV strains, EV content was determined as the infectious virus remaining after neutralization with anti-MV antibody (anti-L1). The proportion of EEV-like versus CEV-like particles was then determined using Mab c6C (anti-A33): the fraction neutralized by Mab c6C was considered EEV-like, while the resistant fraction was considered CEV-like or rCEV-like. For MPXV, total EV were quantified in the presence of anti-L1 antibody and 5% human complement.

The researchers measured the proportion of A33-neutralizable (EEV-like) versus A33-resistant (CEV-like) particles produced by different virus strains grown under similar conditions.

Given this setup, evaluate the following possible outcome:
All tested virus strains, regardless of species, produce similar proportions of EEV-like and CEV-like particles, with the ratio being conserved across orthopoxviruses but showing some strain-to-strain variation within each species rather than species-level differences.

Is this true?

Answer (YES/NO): NO